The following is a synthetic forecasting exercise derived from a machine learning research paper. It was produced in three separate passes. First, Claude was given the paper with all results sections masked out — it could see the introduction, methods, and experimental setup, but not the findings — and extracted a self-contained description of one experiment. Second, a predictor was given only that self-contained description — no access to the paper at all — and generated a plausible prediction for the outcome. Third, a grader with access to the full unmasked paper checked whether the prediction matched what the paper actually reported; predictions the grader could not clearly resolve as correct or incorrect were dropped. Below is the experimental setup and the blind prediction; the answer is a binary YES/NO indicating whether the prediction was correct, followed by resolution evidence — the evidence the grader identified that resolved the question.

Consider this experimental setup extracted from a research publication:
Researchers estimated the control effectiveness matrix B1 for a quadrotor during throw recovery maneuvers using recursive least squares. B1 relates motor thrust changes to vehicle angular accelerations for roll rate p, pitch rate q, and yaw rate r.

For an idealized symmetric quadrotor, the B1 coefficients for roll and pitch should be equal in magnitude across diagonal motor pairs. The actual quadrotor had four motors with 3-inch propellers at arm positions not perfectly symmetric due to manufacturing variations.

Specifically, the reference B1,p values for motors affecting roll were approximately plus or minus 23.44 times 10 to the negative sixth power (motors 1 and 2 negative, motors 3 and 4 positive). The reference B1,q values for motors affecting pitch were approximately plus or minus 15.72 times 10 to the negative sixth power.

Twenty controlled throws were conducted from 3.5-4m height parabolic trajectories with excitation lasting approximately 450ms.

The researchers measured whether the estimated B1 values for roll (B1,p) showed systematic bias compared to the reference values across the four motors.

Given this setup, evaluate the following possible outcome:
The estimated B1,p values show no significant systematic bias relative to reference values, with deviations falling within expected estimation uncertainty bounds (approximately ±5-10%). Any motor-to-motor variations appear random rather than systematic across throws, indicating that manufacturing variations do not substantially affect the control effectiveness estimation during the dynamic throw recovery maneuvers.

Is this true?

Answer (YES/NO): NO